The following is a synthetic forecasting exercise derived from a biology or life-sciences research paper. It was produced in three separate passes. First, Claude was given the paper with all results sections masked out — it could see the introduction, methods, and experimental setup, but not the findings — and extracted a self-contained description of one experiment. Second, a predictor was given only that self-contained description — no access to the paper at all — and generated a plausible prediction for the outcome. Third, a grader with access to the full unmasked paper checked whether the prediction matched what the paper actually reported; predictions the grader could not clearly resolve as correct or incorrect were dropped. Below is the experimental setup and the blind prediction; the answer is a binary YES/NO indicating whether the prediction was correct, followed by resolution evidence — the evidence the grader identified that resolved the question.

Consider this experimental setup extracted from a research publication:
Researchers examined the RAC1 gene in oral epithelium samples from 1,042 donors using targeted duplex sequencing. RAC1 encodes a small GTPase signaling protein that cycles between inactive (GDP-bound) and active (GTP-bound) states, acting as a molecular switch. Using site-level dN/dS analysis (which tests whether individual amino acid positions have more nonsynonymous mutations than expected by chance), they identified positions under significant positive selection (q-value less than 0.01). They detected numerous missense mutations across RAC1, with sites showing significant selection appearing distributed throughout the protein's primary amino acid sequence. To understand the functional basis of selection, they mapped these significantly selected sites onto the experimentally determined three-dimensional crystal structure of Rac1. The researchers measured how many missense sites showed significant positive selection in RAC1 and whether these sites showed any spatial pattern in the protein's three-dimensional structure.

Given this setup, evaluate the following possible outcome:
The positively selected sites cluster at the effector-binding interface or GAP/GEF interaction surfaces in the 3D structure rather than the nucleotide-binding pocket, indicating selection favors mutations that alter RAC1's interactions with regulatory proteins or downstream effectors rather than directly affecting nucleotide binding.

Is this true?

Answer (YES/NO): NO